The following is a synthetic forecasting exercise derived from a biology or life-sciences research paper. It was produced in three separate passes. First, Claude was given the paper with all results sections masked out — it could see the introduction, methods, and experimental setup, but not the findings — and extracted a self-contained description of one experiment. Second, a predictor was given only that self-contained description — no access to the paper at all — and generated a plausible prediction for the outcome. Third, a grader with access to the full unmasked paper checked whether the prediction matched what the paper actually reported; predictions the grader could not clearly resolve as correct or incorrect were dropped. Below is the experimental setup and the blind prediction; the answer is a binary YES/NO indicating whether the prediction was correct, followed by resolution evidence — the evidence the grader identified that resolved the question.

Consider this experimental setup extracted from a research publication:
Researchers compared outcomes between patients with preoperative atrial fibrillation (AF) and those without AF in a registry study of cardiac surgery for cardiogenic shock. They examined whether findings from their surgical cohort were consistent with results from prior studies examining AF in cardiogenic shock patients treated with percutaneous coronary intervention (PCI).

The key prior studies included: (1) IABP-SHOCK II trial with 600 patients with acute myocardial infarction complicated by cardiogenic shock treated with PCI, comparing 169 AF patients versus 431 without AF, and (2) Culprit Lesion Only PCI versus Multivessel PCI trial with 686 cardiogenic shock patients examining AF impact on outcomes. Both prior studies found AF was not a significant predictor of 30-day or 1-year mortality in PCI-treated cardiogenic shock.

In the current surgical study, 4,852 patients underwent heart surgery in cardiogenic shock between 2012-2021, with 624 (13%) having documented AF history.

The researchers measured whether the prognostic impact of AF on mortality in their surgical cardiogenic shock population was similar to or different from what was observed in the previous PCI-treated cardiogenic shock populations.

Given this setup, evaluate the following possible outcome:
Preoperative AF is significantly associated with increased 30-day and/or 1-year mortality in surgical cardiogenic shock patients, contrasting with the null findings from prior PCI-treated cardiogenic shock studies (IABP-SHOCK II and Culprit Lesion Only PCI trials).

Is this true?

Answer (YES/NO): YES